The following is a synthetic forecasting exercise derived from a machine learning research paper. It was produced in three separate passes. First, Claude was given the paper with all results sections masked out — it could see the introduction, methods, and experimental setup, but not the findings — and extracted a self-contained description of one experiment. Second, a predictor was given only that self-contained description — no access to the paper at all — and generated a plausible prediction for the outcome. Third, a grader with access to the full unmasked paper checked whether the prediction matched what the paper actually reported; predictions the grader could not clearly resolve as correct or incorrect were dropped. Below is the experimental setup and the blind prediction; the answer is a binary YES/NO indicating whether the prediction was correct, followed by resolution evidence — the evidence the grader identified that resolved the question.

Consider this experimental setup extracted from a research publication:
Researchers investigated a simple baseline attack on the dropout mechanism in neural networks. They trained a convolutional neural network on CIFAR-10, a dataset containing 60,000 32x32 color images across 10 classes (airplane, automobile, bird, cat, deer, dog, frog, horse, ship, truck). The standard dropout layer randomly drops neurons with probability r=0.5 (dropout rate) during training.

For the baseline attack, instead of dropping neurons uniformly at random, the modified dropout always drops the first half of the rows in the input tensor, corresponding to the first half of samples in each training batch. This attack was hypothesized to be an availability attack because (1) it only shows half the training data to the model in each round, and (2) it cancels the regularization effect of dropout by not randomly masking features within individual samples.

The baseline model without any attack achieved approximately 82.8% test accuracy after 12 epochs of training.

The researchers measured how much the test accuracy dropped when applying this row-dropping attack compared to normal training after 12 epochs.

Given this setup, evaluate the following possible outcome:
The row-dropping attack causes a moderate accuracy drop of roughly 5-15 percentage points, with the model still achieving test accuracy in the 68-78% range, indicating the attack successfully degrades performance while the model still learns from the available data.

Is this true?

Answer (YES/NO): NO